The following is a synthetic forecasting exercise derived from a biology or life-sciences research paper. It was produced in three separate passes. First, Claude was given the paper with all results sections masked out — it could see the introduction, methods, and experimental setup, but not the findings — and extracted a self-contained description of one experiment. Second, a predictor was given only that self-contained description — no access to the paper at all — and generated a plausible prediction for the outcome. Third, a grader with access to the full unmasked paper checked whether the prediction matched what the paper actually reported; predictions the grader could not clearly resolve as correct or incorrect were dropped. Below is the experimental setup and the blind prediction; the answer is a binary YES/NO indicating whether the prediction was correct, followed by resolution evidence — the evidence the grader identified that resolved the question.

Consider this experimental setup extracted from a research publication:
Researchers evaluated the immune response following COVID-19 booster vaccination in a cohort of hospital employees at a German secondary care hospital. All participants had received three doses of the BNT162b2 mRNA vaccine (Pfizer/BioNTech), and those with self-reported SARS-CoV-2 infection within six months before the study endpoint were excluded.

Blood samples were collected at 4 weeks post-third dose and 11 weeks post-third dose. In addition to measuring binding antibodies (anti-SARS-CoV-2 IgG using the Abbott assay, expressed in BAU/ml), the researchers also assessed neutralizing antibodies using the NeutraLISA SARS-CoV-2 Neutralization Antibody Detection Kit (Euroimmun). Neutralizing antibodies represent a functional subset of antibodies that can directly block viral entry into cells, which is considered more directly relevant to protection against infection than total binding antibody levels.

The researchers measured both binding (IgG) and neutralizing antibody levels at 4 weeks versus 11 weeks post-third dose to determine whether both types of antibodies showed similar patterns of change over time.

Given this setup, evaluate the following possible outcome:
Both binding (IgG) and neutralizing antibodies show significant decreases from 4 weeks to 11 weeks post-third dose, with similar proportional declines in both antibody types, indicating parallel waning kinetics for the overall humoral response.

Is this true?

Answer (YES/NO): NO